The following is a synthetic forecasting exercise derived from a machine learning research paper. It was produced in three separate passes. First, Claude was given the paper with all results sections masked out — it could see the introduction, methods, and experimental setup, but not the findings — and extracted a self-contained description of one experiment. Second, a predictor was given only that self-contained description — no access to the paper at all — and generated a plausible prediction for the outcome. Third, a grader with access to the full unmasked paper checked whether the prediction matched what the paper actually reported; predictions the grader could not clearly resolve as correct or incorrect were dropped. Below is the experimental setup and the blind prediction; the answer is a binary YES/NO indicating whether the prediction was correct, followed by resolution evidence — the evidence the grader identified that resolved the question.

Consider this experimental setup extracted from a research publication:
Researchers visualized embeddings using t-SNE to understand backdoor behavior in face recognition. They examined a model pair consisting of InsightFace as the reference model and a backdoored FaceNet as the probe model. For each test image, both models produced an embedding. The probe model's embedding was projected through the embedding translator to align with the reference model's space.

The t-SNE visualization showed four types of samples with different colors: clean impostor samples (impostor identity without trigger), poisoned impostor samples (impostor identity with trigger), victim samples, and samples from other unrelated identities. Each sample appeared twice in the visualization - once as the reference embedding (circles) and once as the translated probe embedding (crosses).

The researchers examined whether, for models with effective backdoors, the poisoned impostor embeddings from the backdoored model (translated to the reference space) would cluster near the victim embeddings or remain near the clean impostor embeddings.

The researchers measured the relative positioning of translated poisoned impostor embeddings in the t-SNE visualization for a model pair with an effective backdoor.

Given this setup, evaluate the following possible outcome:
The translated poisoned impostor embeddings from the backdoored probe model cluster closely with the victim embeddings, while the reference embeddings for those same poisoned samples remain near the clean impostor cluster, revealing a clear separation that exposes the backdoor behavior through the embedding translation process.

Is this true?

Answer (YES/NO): YES